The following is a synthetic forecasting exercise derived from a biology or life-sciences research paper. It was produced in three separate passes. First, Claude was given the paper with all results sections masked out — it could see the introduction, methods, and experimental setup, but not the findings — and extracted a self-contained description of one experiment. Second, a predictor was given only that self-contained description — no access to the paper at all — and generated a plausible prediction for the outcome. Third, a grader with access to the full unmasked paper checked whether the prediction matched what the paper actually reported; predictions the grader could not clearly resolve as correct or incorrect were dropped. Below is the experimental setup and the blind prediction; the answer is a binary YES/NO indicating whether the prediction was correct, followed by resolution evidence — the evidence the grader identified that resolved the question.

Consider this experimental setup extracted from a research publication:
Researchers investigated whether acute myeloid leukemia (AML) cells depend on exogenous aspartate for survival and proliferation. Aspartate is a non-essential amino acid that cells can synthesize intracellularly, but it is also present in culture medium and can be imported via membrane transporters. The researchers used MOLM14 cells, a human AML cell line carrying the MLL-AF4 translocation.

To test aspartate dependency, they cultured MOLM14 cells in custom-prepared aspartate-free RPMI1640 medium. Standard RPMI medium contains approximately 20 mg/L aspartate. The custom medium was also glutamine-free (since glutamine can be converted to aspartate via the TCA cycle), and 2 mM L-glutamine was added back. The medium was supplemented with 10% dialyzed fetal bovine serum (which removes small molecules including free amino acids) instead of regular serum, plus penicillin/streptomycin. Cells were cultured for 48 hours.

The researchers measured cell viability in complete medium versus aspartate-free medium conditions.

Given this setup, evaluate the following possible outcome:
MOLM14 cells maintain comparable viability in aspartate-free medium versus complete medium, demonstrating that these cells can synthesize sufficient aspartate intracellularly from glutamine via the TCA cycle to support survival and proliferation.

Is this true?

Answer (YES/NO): YES